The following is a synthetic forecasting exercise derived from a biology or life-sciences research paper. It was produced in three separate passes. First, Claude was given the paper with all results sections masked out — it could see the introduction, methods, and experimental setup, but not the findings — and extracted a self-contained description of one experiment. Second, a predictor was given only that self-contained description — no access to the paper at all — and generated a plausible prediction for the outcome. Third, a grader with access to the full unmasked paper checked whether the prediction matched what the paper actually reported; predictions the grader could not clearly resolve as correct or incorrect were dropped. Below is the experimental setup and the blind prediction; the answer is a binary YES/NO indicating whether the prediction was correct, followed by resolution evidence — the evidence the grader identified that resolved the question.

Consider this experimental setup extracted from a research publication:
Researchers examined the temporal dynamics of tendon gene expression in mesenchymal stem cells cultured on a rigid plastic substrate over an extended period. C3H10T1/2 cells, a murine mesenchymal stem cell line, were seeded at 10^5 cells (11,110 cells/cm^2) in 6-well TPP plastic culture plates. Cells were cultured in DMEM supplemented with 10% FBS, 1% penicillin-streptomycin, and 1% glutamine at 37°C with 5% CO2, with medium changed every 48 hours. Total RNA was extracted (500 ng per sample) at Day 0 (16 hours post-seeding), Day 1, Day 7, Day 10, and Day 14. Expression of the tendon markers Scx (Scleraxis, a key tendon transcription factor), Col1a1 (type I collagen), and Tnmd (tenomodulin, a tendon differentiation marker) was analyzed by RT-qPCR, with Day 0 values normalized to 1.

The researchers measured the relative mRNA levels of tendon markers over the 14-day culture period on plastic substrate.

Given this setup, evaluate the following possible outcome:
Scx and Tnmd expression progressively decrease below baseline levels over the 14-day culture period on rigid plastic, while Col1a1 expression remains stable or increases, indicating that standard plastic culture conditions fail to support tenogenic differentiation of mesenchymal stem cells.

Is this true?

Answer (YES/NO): NO